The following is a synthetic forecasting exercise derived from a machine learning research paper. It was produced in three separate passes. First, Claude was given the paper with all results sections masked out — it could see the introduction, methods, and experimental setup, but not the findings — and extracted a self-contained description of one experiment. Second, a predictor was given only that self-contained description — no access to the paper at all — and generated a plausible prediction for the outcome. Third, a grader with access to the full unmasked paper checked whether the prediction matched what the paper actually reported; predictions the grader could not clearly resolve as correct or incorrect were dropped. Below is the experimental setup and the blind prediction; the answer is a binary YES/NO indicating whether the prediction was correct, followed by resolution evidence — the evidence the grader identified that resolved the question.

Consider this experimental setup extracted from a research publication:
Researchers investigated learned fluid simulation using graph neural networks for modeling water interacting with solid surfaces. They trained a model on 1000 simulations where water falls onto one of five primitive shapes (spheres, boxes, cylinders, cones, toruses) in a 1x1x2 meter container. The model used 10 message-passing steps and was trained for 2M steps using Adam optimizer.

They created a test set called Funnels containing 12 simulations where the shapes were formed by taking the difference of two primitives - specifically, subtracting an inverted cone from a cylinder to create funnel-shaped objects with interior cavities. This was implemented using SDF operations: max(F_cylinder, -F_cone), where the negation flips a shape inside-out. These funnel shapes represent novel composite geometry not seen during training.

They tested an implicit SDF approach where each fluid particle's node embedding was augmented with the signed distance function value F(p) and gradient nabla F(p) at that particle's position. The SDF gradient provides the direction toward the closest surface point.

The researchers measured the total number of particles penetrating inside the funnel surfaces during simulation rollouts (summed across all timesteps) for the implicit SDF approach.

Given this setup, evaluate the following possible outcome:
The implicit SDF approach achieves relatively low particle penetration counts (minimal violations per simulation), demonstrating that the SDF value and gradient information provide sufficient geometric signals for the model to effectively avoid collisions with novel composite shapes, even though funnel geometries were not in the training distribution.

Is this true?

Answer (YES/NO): YES